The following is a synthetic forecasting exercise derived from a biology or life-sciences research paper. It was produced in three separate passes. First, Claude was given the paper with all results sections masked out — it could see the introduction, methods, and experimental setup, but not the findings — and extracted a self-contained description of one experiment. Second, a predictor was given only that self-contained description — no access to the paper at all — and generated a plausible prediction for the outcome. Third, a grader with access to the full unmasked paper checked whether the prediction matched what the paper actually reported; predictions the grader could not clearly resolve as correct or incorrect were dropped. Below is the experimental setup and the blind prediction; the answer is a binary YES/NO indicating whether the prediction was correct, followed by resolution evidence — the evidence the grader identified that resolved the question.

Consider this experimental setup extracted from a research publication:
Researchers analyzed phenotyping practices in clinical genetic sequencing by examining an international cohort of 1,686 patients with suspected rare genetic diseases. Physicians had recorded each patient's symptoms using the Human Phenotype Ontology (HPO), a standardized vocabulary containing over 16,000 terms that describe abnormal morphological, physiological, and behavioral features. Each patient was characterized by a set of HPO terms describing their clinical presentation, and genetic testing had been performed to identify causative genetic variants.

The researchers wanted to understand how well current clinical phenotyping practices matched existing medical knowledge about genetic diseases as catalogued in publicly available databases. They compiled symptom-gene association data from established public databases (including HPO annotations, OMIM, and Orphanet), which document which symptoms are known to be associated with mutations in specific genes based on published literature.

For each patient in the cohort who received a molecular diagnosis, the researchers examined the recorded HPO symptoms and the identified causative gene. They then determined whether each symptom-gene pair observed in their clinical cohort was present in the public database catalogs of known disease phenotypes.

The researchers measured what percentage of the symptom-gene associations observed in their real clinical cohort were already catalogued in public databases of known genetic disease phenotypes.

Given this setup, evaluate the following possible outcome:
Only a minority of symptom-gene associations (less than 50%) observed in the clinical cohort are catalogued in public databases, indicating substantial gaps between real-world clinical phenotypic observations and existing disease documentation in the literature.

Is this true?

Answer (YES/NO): YES